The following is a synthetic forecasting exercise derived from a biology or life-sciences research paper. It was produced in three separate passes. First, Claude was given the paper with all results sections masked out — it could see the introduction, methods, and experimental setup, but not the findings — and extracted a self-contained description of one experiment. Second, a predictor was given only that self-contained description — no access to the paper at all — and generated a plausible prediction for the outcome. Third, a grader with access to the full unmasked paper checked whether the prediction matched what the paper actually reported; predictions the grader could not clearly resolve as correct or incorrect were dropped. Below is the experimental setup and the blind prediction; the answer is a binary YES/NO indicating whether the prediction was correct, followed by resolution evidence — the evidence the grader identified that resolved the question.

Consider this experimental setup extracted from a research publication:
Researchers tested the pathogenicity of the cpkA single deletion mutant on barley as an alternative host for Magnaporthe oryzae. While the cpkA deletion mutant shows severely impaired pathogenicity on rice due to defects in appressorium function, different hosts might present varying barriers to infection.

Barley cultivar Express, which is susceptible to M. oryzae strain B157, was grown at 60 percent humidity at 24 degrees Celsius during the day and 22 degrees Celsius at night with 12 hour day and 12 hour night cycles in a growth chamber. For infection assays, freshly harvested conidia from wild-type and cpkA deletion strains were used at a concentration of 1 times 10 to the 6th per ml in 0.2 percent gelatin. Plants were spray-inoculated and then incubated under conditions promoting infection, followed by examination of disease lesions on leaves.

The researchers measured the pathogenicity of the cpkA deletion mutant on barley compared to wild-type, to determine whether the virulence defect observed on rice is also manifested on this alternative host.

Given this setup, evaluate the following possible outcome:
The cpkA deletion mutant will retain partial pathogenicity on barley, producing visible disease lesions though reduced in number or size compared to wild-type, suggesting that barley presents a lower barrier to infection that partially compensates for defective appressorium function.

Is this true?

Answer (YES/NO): NO